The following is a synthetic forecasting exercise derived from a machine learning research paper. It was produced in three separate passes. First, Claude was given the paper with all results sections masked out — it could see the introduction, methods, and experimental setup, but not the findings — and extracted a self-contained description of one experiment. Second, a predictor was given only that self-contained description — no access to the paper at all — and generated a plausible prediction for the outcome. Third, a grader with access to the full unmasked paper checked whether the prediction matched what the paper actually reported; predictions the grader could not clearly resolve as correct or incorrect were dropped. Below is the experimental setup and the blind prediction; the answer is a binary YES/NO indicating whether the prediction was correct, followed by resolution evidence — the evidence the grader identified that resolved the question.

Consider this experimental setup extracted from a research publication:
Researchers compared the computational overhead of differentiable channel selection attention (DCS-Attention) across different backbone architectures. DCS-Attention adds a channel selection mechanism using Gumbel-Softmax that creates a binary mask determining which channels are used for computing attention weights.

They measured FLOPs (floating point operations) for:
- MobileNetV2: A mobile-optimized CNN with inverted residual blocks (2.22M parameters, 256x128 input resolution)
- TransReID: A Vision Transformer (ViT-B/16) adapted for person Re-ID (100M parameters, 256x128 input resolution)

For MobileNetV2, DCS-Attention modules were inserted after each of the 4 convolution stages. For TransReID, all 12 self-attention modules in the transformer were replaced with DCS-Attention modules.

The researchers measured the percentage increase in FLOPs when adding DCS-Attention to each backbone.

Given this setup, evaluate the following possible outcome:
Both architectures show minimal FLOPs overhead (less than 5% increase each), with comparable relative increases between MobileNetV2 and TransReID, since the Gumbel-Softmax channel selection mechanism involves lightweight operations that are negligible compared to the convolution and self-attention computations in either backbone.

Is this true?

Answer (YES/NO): NO